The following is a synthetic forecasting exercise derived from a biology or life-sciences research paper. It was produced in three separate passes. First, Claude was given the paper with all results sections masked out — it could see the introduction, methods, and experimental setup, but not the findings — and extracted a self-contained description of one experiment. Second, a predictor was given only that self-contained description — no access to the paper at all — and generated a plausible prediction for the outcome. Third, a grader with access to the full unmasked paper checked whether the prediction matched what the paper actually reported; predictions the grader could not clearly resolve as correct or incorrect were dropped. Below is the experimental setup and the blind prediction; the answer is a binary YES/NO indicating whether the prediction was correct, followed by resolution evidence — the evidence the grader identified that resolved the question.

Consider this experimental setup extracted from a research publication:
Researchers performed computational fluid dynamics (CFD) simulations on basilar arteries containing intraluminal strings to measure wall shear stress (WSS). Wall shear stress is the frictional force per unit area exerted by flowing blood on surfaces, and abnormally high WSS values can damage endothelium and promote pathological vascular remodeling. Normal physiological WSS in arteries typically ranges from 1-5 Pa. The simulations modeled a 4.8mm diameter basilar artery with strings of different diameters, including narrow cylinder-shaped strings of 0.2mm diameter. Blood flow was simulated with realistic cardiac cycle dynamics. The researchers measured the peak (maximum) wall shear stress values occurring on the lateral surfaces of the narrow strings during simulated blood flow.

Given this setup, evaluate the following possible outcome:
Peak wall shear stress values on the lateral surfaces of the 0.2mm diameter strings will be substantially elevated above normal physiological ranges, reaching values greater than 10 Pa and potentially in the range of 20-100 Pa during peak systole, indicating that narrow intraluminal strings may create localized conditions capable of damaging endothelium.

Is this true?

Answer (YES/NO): YES